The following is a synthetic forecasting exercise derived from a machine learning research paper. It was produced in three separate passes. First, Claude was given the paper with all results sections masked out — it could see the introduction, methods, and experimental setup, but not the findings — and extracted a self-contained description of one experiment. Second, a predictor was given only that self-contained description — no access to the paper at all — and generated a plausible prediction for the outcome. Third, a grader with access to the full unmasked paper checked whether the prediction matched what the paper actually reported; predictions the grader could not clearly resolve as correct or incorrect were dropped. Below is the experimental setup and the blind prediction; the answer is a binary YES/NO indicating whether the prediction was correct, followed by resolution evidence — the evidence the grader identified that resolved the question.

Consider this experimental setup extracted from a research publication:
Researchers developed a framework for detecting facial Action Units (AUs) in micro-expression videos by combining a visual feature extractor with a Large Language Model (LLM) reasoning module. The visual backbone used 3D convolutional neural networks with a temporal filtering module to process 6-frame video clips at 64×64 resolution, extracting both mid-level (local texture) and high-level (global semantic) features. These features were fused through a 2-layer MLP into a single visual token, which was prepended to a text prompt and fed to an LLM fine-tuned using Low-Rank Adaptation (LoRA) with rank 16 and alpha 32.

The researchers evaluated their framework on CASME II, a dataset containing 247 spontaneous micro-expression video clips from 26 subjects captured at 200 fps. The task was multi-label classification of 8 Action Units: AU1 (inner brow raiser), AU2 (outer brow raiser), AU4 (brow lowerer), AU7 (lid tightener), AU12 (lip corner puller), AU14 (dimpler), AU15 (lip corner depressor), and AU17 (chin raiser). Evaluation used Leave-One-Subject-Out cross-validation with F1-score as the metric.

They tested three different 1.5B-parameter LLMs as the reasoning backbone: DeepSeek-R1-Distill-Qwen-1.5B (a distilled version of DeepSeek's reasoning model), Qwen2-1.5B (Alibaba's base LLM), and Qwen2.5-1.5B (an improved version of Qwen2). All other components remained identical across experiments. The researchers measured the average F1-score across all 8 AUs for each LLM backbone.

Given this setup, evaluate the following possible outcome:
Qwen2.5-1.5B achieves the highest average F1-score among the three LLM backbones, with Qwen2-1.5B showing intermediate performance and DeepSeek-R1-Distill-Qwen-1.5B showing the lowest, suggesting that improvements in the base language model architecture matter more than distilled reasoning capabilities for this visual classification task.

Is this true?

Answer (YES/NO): NO